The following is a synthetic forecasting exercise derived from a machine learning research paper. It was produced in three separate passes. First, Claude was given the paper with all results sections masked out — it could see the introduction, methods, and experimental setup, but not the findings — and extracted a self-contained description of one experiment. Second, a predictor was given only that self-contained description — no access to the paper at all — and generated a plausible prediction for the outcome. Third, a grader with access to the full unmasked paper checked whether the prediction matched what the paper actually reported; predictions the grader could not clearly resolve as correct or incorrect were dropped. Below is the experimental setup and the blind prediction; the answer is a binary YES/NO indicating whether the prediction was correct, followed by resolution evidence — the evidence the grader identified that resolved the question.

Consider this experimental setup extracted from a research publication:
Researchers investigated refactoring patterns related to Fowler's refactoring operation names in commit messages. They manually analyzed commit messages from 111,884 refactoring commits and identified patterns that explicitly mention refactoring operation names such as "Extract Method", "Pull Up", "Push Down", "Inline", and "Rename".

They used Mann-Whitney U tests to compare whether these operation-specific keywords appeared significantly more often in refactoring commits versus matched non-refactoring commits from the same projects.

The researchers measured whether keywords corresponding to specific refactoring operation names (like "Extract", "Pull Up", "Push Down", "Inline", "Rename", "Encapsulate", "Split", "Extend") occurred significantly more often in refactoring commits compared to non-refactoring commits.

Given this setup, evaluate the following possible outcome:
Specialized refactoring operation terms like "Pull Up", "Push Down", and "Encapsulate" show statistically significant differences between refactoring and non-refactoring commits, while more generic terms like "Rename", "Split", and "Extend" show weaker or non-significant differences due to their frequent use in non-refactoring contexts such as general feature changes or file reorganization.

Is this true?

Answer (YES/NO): NO